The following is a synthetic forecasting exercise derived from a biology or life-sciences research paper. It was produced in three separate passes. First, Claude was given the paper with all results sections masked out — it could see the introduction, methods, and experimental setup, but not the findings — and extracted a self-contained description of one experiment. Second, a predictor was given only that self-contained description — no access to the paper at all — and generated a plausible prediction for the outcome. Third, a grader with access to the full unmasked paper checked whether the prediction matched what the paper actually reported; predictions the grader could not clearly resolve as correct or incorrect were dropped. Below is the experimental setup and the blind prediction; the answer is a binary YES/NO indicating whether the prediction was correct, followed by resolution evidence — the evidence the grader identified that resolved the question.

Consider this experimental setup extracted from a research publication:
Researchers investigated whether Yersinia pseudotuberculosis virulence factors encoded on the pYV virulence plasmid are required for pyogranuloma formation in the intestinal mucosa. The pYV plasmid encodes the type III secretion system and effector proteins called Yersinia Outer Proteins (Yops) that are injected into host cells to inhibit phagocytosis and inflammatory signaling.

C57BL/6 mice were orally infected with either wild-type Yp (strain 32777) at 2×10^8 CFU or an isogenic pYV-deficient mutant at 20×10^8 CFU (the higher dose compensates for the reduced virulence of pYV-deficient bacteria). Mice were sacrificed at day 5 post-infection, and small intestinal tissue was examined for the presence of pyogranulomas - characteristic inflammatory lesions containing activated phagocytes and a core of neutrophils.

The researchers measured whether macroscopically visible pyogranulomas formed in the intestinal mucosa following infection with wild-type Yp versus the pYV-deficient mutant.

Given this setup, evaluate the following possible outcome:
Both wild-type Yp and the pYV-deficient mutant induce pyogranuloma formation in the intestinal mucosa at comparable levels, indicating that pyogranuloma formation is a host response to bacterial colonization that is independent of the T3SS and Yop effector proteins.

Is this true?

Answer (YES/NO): NO